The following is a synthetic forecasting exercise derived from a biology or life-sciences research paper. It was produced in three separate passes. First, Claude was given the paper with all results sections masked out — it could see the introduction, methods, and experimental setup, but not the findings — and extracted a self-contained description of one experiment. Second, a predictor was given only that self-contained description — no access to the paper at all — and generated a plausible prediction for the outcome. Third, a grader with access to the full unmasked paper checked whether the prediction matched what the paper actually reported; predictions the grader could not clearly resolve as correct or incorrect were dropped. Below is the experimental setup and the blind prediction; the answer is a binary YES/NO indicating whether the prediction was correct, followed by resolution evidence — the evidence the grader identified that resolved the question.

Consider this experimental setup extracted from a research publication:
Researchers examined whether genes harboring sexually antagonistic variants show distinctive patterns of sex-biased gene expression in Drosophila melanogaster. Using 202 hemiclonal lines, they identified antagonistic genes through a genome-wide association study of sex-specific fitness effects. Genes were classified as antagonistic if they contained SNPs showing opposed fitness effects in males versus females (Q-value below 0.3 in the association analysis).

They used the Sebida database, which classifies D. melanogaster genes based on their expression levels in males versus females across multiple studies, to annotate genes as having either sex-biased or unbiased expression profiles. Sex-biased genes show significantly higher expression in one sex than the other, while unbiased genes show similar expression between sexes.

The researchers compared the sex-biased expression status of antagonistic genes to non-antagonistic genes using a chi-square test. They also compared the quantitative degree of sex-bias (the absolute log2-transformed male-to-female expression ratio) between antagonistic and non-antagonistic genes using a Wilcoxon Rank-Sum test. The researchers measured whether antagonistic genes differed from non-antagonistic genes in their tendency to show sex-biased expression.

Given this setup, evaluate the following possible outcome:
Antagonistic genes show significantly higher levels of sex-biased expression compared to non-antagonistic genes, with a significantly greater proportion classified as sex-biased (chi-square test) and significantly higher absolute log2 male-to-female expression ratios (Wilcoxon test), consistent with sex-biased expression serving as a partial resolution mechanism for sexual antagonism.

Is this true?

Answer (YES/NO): NO